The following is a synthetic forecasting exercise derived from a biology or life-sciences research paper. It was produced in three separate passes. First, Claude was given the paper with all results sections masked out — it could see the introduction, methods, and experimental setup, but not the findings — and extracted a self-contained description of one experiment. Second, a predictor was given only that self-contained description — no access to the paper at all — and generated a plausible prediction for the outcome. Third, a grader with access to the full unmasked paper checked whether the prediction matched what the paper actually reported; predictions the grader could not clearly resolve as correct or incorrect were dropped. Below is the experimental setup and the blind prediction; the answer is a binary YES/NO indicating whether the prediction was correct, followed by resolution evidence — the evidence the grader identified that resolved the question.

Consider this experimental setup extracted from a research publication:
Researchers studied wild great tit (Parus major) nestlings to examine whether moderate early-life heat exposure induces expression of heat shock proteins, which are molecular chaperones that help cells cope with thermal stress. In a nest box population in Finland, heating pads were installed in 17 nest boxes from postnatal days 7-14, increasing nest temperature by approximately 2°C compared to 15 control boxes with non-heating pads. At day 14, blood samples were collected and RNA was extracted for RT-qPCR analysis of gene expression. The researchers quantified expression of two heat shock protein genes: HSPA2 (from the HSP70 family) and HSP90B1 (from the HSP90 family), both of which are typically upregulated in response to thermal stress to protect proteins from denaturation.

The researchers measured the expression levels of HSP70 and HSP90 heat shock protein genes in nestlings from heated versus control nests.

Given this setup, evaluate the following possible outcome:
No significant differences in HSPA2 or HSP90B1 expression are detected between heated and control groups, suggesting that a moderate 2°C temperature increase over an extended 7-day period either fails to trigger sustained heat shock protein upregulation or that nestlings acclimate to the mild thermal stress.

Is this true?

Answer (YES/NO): YES